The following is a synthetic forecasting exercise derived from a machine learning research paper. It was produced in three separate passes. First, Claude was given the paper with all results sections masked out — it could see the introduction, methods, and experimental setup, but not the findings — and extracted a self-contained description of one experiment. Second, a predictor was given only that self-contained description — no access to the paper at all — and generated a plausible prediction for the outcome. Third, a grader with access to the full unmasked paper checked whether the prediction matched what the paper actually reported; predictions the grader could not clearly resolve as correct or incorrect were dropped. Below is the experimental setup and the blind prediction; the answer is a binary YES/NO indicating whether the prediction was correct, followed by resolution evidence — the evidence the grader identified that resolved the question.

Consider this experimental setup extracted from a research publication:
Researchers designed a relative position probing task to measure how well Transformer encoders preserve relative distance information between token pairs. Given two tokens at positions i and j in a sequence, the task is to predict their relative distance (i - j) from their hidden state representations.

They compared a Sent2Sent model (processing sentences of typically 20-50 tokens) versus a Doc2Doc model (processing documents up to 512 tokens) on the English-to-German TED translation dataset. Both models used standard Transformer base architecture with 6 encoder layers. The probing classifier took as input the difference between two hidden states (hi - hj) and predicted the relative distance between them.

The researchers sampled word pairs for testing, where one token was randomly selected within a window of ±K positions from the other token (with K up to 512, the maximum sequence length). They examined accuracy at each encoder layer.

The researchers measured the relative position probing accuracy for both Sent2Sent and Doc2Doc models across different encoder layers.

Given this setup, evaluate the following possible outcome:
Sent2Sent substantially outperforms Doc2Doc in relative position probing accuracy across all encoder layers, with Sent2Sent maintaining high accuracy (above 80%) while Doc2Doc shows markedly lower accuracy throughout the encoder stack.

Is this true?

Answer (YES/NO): NO